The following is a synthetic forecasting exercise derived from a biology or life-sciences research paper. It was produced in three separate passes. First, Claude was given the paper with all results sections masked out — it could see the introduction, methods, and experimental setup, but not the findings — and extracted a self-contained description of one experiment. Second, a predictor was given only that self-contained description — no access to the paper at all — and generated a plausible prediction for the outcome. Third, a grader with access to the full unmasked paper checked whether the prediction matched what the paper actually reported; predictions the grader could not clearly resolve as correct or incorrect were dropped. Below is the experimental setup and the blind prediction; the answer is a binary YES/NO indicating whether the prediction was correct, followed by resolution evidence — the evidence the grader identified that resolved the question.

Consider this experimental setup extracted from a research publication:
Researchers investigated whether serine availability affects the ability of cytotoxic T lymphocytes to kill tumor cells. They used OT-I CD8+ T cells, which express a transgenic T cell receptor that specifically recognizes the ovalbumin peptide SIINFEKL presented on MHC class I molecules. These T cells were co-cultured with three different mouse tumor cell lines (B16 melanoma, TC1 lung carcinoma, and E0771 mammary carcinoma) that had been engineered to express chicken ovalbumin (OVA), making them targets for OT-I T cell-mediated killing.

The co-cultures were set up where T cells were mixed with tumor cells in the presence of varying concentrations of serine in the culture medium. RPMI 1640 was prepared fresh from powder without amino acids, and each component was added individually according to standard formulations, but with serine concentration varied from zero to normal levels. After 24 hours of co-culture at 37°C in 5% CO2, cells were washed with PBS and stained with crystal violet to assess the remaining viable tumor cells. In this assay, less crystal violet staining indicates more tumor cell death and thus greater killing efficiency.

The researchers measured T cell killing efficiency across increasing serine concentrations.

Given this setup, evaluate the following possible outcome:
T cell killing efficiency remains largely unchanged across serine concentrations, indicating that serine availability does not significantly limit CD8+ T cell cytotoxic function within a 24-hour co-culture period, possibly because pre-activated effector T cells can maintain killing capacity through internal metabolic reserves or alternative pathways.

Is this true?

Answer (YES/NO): NO